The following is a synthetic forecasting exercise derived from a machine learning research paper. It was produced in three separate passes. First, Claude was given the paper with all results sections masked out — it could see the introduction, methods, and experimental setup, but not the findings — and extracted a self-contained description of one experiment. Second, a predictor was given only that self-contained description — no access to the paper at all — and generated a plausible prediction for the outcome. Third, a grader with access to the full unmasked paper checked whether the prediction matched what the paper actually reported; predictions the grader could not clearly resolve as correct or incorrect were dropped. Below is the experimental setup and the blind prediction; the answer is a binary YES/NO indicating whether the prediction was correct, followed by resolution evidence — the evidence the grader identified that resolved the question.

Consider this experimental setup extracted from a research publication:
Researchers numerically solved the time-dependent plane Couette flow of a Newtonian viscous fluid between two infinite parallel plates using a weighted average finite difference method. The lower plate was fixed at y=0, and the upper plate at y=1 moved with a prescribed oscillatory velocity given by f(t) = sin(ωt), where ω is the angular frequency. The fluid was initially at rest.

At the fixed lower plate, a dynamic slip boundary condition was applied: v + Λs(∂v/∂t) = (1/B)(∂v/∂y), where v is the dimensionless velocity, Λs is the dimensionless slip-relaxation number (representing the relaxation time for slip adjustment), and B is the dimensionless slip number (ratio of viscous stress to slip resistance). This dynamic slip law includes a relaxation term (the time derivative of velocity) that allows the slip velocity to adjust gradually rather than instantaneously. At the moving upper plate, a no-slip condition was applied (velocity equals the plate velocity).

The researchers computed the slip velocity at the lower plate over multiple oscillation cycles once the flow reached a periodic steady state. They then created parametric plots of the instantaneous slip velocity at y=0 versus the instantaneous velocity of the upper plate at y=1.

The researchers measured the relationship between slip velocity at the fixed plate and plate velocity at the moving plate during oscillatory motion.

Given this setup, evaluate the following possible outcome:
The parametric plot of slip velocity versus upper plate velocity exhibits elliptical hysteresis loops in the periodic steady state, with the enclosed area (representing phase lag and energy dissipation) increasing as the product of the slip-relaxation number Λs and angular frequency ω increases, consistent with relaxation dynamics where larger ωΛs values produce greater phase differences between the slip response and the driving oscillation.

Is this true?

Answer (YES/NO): NO